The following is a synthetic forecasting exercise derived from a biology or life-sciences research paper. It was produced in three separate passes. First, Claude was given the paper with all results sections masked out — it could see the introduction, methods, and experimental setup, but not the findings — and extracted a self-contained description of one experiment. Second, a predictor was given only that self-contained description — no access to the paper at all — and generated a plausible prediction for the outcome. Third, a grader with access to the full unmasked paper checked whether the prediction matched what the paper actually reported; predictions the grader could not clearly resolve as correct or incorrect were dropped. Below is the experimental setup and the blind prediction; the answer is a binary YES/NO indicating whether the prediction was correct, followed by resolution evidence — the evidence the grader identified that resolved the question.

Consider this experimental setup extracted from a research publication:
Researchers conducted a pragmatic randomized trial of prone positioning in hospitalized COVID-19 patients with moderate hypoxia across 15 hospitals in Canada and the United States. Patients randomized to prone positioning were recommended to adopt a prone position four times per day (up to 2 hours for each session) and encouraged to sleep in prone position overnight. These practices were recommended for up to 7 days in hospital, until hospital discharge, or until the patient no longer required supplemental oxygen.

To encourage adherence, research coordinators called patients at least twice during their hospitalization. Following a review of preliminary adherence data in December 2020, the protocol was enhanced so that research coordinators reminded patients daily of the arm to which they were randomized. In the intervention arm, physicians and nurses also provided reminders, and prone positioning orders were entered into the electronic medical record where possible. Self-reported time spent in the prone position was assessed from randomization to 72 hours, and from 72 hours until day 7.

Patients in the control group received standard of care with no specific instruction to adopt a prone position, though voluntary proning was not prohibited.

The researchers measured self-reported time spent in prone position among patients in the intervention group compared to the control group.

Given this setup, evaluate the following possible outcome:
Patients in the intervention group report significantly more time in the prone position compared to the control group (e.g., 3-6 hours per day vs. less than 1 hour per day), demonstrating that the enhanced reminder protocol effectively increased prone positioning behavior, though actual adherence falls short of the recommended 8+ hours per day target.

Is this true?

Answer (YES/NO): NO